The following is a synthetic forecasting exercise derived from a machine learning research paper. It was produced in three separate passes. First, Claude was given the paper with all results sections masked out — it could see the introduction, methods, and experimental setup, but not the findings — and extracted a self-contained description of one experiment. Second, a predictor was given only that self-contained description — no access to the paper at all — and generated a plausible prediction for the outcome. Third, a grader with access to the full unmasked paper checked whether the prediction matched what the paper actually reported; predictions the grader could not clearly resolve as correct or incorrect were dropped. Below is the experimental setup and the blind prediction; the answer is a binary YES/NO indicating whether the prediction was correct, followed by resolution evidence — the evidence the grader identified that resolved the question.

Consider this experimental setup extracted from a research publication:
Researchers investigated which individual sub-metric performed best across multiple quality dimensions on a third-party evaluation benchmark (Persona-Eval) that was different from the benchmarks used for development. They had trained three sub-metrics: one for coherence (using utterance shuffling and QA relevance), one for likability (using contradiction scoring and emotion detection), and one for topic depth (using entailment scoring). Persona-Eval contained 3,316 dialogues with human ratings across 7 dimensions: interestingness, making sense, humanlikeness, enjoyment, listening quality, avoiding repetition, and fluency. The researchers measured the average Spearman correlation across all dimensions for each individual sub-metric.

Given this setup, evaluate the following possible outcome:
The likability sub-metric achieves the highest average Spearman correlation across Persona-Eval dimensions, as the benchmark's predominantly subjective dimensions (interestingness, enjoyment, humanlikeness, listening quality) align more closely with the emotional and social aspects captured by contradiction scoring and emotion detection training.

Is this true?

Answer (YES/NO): NO